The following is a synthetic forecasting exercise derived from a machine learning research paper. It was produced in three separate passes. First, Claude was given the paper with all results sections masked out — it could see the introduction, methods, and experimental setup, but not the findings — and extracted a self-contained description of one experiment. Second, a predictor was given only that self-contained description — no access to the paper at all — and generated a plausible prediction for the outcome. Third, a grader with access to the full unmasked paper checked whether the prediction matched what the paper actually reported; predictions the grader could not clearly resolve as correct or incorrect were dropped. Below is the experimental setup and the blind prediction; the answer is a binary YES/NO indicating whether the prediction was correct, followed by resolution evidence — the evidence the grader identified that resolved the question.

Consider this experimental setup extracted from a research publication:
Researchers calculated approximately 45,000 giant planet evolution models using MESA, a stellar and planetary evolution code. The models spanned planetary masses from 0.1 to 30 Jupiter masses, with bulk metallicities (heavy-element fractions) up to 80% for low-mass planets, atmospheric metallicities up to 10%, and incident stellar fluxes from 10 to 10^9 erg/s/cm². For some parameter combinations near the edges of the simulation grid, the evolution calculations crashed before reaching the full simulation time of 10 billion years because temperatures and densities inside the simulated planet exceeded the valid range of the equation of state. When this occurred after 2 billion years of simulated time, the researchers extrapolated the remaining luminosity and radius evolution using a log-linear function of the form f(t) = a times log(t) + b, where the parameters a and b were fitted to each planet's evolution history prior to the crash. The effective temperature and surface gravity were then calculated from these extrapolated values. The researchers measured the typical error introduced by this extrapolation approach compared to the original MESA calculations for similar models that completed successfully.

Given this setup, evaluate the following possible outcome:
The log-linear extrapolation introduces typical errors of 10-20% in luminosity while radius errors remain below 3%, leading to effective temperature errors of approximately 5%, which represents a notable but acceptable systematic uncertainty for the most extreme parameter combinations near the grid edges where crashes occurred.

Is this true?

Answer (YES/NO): NO